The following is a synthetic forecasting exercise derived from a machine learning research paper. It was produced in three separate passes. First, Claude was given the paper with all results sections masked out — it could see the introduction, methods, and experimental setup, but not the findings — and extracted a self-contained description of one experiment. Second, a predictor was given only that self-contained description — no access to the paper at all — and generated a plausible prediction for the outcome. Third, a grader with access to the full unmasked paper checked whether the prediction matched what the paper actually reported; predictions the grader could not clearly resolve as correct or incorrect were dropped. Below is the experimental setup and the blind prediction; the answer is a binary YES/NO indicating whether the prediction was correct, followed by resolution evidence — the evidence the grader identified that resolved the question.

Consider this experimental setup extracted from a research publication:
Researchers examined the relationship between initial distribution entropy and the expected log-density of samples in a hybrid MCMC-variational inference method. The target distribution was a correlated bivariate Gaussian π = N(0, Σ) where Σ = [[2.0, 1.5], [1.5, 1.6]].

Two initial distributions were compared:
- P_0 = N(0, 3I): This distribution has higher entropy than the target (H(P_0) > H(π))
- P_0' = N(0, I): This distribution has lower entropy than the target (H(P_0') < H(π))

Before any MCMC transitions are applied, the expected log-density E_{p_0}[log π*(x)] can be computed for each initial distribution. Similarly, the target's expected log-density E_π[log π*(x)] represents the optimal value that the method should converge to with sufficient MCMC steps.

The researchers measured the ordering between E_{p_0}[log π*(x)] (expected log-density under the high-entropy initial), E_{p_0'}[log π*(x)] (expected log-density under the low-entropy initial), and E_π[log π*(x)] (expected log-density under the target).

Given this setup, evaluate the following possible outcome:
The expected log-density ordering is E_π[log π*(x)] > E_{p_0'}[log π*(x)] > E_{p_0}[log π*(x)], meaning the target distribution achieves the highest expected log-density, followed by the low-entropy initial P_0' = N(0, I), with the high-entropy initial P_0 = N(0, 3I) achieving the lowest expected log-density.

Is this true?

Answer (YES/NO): NO